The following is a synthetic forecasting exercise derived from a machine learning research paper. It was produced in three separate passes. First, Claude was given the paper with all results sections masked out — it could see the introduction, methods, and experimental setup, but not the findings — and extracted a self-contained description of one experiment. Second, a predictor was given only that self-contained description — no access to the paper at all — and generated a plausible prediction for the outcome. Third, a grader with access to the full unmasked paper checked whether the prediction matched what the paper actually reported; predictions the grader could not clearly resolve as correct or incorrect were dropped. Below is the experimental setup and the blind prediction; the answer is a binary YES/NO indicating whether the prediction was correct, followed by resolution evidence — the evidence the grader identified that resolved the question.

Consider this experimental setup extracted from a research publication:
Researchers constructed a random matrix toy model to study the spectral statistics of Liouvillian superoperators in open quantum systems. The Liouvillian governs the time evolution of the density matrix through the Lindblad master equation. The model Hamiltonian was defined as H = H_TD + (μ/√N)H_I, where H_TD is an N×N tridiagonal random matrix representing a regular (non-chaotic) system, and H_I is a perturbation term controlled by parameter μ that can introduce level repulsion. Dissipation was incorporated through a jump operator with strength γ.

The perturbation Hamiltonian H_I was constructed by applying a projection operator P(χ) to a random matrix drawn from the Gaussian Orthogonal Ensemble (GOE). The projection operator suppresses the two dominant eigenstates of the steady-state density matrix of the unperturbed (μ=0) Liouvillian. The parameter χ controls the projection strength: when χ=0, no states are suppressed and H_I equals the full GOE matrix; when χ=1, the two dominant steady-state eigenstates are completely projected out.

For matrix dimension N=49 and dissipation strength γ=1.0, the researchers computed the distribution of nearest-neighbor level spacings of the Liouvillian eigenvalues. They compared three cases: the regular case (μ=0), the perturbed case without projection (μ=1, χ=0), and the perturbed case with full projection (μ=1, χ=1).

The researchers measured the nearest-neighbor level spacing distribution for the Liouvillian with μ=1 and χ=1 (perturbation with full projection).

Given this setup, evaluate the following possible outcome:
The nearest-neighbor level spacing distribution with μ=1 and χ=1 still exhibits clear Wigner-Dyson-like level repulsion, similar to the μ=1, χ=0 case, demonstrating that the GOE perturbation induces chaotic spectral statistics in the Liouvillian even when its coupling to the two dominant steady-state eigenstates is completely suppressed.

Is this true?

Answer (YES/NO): YES